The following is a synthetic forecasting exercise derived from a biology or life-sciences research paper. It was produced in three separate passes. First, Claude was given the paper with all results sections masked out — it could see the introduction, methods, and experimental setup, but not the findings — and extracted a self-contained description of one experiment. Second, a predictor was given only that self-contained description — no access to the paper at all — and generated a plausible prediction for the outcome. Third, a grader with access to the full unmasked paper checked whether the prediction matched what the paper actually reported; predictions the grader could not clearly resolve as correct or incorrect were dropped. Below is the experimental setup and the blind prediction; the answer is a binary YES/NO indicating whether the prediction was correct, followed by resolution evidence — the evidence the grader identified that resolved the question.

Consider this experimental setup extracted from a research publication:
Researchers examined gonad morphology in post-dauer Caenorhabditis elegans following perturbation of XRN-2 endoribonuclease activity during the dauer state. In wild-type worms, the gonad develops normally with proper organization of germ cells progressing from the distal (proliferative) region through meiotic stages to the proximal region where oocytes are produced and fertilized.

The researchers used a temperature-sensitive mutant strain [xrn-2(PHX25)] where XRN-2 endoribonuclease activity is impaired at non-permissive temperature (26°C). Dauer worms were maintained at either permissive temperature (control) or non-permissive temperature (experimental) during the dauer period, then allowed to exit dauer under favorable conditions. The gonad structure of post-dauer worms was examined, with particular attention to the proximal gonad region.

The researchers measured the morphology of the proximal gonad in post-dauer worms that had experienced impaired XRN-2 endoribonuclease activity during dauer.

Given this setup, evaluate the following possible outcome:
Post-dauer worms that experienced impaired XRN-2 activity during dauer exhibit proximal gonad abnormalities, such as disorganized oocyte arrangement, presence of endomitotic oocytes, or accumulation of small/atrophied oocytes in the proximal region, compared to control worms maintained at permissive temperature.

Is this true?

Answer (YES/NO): YES